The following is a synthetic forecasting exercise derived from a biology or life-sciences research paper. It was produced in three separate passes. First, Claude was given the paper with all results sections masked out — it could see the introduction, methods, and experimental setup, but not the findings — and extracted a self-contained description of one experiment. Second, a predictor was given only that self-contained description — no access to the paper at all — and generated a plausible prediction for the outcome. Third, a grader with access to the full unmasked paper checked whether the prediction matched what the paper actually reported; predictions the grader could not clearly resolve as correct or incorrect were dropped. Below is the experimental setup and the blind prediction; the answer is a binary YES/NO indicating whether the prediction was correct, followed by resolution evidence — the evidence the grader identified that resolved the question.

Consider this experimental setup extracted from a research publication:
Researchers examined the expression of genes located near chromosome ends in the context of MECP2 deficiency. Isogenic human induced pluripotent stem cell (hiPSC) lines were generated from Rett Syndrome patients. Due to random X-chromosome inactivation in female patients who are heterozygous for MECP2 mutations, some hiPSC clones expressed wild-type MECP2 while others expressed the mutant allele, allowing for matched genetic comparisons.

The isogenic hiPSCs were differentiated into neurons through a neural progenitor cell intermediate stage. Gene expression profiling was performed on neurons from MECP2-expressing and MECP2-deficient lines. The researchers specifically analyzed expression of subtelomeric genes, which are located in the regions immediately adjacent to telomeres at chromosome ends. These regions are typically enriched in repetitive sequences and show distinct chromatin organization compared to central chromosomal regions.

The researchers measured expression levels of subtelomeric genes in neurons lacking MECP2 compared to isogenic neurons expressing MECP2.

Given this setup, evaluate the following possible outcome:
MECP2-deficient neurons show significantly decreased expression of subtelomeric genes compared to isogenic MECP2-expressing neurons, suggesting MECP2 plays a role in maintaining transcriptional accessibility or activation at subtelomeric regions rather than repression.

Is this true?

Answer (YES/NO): NO